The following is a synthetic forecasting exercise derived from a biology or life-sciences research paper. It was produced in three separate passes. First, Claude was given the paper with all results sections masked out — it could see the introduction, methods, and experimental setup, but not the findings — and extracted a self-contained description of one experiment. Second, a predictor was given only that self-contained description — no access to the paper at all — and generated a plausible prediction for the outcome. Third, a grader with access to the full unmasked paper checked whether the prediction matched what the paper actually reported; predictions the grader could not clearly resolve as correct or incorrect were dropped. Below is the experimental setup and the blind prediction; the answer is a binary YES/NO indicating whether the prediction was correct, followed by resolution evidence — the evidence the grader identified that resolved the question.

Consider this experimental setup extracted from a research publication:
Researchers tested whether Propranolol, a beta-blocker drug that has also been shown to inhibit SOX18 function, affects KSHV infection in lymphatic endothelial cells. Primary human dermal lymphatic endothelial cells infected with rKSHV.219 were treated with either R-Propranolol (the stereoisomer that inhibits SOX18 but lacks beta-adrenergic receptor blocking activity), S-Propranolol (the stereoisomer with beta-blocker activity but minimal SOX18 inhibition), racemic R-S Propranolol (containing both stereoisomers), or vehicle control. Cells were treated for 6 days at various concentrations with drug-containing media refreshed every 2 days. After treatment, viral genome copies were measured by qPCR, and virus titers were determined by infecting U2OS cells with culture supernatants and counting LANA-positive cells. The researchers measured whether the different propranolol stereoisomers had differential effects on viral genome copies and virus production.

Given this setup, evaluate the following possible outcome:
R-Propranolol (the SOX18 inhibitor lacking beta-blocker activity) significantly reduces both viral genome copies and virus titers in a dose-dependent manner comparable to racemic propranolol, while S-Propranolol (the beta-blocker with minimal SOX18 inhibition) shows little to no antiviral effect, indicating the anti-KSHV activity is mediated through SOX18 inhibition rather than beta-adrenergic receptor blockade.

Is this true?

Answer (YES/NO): NO